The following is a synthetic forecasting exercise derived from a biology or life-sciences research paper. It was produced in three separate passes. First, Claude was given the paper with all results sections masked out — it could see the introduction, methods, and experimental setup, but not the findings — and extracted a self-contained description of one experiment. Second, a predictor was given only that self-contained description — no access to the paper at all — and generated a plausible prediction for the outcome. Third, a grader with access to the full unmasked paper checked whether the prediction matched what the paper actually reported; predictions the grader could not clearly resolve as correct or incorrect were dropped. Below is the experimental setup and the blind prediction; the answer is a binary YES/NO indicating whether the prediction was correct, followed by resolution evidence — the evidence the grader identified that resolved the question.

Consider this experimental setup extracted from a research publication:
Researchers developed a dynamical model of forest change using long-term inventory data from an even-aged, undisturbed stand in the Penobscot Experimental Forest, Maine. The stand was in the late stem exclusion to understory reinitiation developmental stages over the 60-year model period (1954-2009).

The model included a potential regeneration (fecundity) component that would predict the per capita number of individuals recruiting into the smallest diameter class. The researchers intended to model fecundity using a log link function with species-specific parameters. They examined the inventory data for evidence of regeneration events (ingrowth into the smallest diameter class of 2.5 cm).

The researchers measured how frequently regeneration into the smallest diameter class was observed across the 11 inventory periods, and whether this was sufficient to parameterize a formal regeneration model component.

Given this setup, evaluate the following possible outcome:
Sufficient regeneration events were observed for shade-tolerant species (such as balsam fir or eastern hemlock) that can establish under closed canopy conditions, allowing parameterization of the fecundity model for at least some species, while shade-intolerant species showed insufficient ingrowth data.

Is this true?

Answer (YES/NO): NO